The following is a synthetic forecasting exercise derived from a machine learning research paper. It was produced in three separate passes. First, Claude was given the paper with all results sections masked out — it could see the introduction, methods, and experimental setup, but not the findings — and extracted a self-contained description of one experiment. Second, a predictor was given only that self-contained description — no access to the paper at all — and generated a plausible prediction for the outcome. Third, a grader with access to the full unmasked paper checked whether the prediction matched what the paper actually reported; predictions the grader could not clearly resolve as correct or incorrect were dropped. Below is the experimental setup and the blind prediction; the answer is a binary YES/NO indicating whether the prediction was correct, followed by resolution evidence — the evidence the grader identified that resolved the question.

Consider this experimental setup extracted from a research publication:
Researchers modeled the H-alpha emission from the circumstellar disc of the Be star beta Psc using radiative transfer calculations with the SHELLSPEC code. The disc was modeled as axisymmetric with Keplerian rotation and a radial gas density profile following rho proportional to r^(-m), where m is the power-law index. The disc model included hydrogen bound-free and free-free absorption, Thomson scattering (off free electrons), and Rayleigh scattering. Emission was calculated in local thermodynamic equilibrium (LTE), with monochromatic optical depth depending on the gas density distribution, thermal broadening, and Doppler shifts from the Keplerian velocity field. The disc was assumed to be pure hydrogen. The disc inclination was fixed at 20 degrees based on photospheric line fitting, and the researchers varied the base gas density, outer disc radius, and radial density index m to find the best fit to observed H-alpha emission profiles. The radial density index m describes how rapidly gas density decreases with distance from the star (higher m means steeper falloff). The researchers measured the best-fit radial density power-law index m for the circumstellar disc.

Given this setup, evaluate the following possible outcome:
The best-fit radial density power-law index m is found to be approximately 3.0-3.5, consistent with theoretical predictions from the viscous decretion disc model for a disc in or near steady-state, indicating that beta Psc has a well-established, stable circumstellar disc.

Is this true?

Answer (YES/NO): NO